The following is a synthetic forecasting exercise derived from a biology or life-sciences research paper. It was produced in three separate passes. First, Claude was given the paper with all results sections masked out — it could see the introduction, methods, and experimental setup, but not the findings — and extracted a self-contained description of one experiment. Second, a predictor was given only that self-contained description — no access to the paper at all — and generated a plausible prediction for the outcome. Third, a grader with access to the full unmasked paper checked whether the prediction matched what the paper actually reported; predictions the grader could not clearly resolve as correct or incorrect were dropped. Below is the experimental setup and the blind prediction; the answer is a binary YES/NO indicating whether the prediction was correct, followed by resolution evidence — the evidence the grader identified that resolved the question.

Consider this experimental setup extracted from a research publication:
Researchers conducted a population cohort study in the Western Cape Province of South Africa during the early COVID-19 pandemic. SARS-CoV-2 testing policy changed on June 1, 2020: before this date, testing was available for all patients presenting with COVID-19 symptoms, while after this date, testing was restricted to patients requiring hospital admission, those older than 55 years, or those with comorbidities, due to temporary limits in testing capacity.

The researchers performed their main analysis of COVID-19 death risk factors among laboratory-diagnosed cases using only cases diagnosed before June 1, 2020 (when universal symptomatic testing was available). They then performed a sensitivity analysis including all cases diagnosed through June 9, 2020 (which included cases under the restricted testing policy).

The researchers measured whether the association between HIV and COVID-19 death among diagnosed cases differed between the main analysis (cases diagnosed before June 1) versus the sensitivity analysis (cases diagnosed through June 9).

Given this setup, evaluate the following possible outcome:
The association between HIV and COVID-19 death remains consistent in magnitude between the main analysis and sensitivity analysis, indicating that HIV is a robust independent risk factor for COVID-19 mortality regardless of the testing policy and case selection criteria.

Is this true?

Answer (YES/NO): YES